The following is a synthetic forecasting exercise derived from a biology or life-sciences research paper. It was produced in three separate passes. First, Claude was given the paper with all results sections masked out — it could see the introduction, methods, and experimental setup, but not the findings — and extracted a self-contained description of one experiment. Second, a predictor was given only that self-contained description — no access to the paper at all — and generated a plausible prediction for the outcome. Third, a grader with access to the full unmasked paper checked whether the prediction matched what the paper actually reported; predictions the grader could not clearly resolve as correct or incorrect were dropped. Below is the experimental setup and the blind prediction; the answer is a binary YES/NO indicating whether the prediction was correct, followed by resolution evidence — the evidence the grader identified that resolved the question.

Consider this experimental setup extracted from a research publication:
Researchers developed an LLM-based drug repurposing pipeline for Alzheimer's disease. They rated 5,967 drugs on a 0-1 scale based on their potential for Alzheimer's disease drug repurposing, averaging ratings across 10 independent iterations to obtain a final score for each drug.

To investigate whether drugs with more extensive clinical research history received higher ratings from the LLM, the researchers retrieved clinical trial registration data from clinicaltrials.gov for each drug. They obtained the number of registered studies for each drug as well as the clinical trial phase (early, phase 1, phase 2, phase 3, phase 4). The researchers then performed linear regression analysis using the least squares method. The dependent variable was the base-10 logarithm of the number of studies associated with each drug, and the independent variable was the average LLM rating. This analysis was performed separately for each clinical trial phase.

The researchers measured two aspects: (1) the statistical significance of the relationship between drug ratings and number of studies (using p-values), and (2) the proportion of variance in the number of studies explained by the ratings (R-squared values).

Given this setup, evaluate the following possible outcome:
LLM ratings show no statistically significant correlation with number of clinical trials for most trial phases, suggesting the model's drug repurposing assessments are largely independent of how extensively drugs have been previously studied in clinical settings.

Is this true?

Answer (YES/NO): NO